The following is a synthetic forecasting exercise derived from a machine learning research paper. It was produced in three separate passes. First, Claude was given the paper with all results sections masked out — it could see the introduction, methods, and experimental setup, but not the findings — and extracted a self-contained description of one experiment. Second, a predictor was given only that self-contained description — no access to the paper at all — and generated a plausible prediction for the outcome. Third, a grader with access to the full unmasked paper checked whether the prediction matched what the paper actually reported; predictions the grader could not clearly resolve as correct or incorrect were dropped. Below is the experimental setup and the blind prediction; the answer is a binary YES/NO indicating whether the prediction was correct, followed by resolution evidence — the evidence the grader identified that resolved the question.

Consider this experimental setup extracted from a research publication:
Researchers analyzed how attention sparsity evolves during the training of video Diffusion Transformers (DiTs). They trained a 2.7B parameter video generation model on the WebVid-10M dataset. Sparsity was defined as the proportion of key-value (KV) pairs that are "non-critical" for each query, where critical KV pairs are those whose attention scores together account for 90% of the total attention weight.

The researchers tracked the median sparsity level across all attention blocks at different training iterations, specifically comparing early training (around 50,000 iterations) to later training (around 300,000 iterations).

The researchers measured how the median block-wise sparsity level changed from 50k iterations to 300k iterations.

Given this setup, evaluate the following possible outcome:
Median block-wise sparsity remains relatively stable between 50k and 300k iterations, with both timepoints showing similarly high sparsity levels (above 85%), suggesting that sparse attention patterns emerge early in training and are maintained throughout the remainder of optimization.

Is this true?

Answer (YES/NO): NO